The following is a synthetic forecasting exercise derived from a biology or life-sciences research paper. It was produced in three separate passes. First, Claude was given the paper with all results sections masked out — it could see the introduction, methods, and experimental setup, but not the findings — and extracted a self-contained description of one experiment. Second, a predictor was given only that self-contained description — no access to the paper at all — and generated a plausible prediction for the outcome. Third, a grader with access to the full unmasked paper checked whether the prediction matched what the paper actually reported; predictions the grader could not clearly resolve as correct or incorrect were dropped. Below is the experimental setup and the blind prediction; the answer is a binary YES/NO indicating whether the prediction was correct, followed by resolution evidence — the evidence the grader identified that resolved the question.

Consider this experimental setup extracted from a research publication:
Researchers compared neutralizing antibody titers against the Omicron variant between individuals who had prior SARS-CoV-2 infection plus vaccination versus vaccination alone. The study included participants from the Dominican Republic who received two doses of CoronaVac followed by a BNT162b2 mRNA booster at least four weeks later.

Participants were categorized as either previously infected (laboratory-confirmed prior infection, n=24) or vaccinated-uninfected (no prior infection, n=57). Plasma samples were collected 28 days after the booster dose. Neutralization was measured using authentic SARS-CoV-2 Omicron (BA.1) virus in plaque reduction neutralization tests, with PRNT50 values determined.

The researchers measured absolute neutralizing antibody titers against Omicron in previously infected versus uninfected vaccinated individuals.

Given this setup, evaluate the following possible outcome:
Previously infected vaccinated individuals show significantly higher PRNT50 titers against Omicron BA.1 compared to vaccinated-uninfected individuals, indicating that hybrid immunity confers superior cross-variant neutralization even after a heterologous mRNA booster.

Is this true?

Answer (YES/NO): NO